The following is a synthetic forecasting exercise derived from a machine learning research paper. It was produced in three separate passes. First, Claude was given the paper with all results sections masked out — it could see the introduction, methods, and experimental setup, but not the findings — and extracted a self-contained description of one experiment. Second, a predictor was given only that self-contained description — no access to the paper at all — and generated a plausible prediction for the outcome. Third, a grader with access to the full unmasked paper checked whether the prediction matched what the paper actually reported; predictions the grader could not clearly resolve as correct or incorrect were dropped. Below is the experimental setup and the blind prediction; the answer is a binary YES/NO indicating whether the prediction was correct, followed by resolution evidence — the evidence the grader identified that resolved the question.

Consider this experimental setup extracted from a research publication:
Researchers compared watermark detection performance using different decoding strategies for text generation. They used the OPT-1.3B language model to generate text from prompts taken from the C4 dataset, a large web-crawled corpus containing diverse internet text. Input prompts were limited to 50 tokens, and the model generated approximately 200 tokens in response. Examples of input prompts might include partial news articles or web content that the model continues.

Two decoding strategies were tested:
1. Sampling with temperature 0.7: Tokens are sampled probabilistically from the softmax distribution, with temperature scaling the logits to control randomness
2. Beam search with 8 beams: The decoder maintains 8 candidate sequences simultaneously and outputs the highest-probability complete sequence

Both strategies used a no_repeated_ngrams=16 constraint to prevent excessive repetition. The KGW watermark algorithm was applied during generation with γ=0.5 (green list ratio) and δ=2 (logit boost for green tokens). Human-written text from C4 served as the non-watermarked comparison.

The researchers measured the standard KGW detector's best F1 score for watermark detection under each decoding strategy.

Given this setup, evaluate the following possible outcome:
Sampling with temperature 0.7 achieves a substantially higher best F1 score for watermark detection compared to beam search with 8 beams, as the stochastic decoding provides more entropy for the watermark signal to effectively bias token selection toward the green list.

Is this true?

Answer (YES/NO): NO